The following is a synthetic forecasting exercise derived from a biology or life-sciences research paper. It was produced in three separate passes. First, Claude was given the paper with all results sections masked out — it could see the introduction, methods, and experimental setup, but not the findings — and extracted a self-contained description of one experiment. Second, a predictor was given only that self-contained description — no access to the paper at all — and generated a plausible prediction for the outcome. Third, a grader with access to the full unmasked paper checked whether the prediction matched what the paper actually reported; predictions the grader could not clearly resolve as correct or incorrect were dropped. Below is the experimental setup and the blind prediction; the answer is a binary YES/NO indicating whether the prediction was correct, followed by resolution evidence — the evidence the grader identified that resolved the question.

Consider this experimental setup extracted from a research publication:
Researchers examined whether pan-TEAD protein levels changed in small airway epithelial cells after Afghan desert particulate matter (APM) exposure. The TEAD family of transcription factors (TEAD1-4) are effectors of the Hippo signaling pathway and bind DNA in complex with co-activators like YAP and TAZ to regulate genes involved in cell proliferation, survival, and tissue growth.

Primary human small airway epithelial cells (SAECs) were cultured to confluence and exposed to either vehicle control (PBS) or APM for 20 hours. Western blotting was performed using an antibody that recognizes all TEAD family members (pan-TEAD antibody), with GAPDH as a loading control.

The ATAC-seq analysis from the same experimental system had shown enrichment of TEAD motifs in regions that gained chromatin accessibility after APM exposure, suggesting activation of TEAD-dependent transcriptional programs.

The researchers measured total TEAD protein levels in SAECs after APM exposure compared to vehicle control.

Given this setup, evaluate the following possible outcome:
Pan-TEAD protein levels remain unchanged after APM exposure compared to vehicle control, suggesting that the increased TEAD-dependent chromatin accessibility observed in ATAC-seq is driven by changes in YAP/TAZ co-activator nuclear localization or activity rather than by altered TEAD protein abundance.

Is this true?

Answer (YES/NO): YES